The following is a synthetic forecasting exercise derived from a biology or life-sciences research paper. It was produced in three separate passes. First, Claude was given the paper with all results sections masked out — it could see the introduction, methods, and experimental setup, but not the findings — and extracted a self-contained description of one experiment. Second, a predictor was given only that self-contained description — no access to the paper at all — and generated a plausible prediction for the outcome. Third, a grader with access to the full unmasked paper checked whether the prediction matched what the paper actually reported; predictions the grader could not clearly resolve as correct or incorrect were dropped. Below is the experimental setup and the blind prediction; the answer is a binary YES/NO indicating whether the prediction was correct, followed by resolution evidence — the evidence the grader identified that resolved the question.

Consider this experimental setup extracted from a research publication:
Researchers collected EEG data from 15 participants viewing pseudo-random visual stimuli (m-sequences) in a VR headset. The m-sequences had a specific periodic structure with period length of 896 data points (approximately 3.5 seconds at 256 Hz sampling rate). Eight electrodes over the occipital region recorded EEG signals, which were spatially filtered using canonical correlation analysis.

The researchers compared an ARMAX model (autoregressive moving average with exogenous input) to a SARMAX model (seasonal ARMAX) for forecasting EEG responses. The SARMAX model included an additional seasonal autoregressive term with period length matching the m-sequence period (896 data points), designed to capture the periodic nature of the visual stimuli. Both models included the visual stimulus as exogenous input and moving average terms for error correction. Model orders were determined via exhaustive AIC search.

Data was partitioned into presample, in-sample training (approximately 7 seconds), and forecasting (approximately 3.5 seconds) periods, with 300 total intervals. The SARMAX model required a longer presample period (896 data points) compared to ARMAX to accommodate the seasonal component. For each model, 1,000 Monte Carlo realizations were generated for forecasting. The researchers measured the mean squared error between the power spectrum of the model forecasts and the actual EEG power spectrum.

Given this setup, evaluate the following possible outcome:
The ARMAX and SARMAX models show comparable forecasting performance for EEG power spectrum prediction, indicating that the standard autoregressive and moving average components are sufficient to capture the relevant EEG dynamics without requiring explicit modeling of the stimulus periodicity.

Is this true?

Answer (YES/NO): YES